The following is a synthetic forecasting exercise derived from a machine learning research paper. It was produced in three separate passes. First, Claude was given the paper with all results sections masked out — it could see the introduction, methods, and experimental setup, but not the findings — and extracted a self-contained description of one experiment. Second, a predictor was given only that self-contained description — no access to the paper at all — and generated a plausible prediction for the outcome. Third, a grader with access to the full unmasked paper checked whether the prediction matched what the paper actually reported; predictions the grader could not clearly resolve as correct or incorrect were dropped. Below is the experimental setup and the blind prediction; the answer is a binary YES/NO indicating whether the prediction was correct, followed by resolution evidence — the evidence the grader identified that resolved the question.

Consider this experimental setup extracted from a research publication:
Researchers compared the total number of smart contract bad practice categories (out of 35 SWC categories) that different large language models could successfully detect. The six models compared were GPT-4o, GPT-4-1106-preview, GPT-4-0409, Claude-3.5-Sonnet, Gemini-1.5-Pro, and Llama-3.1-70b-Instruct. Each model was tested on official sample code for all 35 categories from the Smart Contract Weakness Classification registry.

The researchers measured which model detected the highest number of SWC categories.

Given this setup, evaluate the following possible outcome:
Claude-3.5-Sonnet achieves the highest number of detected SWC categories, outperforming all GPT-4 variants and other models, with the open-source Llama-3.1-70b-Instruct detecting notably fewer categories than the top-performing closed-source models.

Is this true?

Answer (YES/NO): NO